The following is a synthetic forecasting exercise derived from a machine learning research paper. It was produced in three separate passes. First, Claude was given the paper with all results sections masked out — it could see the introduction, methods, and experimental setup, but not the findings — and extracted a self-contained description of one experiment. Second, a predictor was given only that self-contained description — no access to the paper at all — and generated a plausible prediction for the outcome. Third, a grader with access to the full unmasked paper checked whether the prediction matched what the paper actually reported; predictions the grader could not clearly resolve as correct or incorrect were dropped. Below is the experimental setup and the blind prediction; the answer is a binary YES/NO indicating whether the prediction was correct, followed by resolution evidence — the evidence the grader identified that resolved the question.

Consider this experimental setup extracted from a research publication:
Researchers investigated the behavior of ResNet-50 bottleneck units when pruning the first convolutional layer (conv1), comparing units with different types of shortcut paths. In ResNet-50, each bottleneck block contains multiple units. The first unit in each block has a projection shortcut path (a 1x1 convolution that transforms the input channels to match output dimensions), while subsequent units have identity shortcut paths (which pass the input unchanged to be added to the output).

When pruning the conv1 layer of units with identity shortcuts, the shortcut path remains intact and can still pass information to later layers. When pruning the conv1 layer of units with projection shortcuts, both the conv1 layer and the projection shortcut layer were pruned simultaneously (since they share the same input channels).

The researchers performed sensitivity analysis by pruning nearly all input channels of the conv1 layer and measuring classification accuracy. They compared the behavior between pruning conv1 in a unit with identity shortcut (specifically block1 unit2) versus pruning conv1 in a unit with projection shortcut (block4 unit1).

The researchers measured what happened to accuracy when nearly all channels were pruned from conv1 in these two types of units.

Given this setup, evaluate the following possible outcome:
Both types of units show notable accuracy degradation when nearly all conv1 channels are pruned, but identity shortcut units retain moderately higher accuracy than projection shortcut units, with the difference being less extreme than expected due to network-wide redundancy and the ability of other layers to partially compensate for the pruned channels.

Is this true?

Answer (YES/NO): NO